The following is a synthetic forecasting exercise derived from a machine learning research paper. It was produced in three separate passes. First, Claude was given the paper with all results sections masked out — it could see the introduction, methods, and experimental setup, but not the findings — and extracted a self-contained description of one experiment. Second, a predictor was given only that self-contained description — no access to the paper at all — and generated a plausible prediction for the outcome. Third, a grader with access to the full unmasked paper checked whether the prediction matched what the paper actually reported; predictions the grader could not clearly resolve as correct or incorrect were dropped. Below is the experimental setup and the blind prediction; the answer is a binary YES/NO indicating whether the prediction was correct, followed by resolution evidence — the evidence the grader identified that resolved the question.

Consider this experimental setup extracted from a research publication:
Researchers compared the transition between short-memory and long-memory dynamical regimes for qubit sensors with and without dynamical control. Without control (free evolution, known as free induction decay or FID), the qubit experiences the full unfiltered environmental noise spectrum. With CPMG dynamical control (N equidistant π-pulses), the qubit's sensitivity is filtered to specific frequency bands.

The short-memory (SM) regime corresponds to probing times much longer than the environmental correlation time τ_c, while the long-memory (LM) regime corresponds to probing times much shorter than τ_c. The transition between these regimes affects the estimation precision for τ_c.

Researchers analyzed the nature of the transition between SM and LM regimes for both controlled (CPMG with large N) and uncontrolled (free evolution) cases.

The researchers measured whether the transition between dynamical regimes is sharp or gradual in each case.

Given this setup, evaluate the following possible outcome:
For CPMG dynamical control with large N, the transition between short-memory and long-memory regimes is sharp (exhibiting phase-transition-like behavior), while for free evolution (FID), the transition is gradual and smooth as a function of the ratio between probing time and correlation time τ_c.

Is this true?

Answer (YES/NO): YES